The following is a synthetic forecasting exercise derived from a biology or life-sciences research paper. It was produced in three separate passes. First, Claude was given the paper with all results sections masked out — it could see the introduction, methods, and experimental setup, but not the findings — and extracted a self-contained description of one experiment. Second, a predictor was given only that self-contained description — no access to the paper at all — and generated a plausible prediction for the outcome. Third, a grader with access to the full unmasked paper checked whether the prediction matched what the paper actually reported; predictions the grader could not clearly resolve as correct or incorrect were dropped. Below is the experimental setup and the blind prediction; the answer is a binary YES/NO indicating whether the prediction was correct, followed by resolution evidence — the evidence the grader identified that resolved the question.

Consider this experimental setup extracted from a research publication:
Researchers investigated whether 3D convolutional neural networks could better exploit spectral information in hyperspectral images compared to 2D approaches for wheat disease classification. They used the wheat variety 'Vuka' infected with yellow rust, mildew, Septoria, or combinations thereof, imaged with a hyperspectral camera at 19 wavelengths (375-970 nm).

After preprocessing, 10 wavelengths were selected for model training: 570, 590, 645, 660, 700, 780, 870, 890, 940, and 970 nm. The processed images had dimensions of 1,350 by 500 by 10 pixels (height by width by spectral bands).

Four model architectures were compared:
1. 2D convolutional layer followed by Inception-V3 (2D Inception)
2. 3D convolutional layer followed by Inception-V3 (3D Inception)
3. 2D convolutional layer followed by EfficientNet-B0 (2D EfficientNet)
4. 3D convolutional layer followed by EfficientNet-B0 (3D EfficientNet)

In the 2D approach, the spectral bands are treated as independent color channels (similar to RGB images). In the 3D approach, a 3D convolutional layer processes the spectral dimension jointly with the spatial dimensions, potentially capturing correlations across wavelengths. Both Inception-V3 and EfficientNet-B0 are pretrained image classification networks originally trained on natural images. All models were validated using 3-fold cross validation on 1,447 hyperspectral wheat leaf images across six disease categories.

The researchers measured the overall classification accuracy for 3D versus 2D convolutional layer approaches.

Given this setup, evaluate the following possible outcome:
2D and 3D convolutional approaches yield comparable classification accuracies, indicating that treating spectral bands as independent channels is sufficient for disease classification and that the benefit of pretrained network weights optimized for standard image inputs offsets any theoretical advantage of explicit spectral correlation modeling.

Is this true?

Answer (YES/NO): NO